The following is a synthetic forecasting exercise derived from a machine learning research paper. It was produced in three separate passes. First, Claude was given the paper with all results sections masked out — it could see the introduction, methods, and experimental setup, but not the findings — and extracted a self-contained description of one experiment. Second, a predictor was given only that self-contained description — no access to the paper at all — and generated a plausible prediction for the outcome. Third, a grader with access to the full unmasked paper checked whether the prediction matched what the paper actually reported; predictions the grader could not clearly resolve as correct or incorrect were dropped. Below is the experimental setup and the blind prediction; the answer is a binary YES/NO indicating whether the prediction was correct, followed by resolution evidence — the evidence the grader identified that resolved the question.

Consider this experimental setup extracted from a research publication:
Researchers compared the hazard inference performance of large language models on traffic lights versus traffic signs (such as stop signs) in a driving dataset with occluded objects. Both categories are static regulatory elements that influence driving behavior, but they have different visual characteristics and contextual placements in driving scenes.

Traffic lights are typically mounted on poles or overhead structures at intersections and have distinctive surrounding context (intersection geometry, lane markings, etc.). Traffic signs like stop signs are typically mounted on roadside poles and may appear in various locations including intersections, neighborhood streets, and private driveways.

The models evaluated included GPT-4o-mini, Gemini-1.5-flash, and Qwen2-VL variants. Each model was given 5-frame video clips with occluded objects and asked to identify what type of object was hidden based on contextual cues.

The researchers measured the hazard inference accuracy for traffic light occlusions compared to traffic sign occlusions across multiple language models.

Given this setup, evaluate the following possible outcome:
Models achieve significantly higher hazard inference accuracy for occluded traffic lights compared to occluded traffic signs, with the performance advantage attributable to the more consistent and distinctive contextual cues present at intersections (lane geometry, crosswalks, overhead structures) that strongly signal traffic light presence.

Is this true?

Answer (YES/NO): NO